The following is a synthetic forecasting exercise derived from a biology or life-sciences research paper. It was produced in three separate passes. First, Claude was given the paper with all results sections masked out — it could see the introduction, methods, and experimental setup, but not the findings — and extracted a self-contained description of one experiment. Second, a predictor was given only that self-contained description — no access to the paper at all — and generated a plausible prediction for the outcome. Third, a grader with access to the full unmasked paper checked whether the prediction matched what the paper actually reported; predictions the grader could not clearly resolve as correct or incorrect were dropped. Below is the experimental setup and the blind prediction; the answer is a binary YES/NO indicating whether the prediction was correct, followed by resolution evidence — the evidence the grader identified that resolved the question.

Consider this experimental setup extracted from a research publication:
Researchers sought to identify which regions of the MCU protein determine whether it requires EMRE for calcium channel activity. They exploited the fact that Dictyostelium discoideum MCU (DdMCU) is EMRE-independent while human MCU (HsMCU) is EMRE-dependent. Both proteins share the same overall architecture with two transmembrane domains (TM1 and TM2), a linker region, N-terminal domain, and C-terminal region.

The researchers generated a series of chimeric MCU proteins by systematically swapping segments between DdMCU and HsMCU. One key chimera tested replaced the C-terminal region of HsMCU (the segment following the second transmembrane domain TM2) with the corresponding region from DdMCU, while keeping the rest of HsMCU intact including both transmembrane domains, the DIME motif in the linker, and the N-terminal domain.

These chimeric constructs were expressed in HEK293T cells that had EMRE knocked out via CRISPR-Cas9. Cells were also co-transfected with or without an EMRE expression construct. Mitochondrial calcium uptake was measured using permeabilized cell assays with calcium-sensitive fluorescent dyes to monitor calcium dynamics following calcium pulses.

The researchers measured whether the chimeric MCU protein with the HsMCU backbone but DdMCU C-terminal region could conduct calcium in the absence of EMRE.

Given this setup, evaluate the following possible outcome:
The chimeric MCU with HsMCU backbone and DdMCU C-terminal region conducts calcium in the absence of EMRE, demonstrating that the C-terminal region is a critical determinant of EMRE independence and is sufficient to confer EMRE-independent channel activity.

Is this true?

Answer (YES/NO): YES